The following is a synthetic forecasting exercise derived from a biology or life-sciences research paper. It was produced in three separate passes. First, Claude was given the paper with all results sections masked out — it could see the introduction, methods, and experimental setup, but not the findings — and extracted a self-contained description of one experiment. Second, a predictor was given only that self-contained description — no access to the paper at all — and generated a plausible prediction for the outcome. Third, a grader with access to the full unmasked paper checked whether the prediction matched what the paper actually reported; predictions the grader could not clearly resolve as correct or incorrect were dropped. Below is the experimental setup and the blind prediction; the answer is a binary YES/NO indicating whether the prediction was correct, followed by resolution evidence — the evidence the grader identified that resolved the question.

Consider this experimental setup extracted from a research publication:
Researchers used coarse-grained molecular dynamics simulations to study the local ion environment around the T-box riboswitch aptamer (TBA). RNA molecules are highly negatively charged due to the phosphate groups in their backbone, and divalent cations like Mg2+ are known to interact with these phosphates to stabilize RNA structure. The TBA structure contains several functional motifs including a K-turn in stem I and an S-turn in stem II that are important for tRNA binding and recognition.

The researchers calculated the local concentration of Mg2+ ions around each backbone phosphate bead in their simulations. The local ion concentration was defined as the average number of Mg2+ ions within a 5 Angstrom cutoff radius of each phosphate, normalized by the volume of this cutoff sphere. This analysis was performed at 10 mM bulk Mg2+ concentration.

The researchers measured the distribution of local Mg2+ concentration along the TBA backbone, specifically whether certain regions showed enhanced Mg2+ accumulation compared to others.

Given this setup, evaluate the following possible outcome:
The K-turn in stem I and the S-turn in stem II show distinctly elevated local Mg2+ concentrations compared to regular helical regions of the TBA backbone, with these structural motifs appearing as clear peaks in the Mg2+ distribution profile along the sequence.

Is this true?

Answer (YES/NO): YES